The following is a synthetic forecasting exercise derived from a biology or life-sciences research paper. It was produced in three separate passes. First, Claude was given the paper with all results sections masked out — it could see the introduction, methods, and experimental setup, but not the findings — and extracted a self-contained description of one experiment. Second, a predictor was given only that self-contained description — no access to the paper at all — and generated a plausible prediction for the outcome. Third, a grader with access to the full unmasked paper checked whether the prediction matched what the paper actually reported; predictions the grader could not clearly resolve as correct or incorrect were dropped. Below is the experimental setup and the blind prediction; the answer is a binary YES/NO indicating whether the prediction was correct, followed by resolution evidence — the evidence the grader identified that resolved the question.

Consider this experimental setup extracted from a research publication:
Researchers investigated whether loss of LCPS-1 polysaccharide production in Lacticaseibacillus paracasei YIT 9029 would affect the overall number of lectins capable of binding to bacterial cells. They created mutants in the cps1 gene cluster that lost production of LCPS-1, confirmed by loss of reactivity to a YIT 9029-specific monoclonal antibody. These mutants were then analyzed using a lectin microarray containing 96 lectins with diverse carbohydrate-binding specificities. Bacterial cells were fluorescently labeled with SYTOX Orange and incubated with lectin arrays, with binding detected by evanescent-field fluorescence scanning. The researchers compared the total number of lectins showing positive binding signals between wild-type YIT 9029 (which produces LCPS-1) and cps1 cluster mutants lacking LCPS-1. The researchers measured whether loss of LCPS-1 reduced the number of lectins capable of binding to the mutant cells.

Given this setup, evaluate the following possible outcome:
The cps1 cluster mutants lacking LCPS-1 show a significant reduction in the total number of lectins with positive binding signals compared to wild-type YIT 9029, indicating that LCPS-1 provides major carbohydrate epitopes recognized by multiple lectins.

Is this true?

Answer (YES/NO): NO